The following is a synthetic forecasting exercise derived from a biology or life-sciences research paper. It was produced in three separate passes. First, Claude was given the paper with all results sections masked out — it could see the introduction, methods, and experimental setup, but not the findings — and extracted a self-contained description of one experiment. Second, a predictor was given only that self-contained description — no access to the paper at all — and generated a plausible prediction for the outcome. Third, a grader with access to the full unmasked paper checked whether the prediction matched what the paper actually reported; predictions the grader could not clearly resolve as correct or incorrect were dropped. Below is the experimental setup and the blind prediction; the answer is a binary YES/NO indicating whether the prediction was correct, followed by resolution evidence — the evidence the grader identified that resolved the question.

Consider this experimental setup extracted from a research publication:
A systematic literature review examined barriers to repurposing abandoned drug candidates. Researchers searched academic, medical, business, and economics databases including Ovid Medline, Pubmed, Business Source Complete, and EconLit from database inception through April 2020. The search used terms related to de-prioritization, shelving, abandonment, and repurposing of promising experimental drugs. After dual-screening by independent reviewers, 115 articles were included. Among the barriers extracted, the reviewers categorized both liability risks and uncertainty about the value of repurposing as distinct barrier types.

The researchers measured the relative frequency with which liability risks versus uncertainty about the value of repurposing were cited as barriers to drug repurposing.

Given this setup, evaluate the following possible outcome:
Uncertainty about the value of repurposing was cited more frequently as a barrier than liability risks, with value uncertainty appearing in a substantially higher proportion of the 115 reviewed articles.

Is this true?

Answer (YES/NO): YES